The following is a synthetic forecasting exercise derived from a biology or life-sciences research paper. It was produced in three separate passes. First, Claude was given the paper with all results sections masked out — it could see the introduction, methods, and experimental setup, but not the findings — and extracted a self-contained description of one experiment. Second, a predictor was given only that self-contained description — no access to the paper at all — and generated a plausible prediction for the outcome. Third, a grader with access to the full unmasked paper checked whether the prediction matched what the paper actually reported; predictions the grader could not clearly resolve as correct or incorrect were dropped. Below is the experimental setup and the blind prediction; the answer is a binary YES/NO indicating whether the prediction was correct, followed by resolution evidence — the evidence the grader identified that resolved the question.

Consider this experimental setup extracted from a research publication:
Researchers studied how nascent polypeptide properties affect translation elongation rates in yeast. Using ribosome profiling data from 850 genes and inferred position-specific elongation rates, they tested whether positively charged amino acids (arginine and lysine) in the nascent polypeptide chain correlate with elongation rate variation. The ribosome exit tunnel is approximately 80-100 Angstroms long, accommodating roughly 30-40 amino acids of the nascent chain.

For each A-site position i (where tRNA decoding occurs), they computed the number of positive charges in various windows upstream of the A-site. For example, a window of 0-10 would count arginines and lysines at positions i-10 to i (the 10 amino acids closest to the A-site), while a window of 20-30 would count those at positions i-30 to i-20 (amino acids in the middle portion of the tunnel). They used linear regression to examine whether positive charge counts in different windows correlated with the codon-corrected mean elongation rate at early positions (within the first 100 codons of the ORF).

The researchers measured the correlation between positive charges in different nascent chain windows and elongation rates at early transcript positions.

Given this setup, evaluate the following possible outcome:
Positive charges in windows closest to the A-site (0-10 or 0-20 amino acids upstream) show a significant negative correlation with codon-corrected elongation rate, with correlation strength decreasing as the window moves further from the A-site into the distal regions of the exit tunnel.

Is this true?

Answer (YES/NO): NO